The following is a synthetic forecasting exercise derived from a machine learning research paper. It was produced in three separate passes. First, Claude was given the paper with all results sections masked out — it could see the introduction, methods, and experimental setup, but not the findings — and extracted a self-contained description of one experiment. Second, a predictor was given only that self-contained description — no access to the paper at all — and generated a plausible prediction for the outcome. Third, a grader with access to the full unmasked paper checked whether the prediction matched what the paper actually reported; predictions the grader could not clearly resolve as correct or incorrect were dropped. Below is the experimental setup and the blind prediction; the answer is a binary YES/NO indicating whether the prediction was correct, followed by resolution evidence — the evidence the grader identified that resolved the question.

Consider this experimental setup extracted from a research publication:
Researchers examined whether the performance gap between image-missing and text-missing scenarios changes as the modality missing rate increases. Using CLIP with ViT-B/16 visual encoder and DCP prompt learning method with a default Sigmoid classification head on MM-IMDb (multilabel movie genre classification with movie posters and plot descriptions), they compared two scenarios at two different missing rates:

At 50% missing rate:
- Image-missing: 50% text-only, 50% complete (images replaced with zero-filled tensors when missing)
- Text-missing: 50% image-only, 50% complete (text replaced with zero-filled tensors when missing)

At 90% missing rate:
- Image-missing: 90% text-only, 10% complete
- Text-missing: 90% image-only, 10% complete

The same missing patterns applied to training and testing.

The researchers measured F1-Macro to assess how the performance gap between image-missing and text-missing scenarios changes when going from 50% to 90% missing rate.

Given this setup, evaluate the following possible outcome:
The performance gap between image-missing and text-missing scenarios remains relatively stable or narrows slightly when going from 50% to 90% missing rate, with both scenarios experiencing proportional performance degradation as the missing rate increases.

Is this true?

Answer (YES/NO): NO